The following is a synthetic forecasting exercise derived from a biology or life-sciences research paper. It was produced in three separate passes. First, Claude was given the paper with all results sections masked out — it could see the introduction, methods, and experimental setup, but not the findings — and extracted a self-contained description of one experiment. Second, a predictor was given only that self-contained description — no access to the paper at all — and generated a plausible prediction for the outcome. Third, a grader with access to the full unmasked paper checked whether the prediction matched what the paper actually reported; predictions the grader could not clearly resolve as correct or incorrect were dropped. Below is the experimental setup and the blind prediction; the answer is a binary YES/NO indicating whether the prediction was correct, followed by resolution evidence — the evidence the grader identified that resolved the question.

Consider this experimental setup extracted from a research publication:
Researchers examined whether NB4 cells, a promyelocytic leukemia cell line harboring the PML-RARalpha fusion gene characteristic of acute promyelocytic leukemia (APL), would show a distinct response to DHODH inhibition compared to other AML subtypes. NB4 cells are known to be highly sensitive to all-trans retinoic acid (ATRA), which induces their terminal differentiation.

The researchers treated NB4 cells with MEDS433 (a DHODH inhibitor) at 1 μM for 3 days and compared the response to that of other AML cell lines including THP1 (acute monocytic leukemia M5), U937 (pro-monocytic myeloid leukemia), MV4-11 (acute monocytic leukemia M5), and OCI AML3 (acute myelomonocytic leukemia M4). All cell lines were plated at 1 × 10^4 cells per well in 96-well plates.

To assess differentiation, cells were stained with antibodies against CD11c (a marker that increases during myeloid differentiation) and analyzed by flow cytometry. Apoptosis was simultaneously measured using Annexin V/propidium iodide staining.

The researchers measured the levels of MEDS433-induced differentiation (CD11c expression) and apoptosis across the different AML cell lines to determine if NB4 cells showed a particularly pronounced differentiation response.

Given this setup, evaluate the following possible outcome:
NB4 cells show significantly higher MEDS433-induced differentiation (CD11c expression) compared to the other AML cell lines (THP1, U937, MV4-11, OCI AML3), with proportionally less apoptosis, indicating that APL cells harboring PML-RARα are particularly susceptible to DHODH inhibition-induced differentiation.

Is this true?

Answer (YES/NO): NO